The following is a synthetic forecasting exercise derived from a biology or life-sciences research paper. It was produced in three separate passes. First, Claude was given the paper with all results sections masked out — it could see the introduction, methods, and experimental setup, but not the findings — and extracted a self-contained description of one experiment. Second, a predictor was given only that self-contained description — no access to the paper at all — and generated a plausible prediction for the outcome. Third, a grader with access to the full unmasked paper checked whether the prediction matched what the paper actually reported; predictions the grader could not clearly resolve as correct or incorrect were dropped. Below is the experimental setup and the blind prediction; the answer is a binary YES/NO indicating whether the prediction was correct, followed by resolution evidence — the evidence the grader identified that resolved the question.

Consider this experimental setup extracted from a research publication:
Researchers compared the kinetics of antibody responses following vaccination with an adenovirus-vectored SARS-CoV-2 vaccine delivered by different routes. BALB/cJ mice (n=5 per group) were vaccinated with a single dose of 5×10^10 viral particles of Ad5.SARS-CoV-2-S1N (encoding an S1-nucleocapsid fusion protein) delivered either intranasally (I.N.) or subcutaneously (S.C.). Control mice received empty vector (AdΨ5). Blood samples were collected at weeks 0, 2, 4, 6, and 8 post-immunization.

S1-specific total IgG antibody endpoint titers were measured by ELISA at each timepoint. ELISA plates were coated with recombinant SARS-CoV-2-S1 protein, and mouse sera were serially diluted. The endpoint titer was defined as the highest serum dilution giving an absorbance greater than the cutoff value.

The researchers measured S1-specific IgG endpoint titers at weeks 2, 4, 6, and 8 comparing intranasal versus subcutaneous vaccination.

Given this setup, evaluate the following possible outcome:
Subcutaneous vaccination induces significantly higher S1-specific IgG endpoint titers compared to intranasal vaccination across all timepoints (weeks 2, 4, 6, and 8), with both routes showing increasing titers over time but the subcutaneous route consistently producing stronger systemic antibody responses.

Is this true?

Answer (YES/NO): NO